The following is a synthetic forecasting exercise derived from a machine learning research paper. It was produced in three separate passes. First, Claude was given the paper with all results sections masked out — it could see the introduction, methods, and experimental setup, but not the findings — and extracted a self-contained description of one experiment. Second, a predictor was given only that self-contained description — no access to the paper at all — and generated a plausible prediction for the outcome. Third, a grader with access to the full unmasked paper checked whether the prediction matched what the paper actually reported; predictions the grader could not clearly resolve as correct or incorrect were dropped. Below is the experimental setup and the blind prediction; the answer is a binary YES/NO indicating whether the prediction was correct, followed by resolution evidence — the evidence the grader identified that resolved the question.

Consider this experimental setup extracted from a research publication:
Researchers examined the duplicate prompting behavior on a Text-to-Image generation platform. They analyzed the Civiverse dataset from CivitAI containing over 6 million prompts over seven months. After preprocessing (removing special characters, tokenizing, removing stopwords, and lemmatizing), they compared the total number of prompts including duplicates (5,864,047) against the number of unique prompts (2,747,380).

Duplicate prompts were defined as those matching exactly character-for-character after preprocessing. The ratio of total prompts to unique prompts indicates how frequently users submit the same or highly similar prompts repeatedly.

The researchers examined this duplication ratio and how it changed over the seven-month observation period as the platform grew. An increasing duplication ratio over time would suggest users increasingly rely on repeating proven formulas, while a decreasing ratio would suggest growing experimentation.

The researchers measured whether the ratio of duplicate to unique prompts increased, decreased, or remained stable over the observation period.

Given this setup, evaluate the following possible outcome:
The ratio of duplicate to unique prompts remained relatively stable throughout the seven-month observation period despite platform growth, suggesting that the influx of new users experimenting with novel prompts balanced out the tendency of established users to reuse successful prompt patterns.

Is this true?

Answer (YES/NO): YES